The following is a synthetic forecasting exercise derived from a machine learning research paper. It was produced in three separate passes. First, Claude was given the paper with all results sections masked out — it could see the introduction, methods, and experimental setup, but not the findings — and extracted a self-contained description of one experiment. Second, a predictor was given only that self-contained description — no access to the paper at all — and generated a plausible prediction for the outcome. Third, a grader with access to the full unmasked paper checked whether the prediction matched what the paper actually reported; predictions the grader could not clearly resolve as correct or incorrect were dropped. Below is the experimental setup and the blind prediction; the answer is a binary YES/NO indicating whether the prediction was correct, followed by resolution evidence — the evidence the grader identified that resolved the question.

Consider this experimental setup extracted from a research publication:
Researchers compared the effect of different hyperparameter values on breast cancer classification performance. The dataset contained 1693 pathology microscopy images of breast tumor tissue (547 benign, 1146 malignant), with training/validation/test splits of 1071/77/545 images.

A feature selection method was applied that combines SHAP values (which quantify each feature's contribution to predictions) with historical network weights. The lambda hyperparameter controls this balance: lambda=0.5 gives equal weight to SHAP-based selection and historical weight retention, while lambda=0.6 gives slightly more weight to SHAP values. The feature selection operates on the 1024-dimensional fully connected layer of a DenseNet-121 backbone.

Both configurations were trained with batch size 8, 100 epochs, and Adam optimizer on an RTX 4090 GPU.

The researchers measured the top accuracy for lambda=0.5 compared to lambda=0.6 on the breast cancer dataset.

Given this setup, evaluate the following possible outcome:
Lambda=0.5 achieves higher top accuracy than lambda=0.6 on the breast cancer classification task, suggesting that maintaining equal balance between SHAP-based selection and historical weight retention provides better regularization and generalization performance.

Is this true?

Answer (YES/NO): NO